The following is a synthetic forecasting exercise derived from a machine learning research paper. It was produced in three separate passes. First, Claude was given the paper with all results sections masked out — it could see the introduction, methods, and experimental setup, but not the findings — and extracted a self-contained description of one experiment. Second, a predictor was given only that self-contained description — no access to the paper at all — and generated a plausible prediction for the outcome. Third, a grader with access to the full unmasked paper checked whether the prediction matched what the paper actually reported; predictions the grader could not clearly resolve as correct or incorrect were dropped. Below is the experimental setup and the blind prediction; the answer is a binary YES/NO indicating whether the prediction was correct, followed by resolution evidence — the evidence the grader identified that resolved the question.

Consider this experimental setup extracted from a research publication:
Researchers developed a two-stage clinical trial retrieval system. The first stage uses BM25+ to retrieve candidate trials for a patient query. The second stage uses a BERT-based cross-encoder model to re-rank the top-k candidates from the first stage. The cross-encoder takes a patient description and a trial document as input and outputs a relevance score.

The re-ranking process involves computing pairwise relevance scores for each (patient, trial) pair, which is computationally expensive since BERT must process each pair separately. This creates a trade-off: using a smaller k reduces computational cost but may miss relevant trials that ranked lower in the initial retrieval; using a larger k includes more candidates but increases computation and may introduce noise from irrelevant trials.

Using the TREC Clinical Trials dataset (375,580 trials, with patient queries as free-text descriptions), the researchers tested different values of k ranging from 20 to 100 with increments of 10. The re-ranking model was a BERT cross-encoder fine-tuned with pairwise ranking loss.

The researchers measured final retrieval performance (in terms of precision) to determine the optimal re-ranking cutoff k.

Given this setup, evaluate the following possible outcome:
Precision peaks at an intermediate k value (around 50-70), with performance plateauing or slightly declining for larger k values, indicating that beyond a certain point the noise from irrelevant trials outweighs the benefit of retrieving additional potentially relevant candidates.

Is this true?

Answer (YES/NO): YES